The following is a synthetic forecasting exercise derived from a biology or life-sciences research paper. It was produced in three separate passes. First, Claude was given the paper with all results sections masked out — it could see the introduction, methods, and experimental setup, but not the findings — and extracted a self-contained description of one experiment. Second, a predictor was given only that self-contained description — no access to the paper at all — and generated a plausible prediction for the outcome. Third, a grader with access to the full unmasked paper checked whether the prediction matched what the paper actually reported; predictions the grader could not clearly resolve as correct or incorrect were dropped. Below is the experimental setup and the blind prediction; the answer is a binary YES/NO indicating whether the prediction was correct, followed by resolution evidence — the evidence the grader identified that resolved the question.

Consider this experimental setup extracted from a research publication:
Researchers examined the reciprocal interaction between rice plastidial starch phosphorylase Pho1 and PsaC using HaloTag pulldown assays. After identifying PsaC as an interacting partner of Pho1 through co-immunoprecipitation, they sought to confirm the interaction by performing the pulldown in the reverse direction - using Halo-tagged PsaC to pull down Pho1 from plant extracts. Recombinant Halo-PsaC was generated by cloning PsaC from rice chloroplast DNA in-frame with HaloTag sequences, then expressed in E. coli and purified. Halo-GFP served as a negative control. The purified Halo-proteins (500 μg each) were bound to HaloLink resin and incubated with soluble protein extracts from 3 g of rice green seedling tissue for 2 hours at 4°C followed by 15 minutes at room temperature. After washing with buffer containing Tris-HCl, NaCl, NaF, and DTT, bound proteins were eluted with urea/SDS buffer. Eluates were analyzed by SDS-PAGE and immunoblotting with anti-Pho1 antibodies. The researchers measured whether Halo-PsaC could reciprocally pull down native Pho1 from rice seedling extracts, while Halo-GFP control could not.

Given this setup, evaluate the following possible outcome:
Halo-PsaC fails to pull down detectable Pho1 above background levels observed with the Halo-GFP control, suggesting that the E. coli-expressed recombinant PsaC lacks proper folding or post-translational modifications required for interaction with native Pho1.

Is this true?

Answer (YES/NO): NO